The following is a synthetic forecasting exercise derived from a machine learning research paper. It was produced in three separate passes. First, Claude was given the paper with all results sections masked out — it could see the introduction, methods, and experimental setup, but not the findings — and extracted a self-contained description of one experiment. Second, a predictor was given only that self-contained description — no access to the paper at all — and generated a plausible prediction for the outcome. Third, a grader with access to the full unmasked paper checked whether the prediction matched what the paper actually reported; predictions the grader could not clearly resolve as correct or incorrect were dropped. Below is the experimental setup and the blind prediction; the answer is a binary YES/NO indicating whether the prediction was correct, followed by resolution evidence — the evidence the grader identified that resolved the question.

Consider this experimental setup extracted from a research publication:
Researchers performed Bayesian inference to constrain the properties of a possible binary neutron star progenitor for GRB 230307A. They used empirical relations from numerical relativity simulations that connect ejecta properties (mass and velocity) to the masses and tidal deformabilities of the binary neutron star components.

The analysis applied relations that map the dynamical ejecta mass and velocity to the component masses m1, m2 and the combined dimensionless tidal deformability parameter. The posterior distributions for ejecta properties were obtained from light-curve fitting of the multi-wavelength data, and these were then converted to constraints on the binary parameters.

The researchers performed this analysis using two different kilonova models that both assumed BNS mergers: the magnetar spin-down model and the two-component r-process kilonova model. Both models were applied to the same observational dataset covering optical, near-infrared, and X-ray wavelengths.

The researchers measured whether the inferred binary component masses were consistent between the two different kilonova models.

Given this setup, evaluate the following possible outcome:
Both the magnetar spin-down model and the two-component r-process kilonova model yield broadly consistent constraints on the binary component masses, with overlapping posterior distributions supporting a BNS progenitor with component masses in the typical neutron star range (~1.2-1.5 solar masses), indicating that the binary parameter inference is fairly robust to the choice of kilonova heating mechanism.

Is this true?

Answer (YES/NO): NO